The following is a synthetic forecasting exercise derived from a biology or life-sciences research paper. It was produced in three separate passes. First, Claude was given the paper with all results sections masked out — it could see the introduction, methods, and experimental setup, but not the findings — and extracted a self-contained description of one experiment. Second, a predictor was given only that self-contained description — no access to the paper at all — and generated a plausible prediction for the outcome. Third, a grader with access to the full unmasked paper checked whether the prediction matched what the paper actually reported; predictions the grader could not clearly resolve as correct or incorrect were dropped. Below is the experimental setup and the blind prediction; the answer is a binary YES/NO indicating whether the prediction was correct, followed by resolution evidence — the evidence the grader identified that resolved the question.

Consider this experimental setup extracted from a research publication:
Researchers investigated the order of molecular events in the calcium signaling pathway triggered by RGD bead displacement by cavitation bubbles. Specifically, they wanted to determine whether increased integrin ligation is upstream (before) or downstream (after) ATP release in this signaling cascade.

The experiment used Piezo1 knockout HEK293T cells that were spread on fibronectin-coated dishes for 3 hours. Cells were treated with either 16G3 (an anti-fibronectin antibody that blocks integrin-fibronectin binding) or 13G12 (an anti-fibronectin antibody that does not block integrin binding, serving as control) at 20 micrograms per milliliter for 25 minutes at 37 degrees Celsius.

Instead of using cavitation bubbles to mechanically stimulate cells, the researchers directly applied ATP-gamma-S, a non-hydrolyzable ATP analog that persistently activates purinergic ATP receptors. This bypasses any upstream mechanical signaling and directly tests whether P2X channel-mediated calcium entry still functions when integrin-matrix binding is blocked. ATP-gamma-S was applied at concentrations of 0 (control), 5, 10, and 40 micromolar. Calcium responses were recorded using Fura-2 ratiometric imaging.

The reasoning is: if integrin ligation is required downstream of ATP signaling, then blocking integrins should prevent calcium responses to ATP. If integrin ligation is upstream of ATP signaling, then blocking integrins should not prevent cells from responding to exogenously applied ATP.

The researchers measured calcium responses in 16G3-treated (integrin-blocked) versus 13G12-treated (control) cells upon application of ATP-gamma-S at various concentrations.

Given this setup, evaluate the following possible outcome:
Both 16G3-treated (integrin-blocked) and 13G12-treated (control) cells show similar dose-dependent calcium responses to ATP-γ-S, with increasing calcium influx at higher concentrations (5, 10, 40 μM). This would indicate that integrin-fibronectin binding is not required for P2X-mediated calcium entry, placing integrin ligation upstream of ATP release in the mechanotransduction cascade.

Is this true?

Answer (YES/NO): YES